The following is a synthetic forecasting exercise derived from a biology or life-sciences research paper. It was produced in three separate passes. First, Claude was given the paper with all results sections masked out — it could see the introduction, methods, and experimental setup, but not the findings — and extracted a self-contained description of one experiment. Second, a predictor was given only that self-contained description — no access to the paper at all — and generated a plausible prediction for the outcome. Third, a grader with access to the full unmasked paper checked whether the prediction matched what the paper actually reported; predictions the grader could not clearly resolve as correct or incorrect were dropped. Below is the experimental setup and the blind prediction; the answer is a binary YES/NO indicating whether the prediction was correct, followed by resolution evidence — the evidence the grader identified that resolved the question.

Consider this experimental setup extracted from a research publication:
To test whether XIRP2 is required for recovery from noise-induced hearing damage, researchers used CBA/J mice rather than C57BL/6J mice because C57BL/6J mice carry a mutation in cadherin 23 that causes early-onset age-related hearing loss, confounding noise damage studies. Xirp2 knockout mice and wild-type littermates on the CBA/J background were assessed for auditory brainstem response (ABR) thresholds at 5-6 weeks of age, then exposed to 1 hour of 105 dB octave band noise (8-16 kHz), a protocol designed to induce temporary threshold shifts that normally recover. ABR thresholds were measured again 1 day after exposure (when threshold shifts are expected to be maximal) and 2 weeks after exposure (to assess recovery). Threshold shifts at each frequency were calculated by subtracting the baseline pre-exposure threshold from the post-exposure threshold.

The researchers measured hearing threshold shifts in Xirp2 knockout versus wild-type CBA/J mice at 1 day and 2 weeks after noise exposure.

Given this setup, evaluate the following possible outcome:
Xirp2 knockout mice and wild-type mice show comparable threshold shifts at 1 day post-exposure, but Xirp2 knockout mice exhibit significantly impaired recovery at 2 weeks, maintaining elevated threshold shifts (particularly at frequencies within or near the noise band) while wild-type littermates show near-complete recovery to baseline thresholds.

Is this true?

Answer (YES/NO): NO